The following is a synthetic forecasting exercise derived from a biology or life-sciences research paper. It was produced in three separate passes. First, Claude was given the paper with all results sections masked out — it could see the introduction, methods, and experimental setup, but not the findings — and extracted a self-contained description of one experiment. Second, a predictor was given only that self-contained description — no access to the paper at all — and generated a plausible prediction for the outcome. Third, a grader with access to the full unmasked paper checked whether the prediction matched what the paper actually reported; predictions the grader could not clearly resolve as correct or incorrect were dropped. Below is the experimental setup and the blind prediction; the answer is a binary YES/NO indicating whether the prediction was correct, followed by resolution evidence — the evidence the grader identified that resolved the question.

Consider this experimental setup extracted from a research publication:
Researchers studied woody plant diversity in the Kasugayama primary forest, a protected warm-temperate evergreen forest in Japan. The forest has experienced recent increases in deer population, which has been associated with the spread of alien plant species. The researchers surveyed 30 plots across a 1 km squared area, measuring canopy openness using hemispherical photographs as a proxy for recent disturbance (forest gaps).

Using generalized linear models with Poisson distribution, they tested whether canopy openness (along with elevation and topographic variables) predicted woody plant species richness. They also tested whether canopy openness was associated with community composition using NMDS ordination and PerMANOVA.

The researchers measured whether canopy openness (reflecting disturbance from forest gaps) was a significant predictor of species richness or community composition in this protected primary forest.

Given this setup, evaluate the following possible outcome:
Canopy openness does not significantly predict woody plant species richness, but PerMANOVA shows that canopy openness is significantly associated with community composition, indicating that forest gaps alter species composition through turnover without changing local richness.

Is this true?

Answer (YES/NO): NO